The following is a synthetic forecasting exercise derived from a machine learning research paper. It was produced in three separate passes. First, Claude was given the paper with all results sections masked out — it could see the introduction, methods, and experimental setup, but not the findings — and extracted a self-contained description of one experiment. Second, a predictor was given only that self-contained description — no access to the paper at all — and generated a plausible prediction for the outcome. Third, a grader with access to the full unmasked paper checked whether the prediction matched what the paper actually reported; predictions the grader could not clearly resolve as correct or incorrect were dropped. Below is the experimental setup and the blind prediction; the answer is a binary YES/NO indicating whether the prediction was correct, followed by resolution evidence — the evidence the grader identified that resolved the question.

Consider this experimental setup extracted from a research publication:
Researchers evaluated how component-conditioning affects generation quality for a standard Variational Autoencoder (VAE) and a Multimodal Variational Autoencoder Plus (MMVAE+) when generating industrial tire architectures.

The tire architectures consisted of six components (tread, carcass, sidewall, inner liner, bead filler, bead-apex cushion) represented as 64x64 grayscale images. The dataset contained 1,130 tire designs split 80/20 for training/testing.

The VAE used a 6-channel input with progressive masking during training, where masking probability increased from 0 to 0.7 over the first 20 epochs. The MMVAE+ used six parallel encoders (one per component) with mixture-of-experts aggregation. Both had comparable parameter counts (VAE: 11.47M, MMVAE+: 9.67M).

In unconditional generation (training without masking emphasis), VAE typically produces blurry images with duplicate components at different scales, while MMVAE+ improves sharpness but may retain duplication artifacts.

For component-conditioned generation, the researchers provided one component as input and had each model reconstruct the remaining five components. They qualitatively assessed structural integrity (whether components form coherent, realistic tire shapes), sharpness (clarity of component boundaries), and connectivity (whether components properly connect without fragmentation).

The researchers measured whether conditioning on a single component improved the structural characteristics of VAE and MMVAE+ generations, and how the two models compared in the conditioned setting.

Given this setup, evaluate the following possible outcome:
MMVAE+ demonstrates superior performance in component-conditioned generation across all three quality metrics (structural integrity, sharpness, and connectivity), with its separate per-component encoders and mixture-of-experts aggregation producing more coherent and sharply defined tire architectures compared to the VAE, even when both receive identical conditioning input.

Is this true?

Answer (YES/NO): NO